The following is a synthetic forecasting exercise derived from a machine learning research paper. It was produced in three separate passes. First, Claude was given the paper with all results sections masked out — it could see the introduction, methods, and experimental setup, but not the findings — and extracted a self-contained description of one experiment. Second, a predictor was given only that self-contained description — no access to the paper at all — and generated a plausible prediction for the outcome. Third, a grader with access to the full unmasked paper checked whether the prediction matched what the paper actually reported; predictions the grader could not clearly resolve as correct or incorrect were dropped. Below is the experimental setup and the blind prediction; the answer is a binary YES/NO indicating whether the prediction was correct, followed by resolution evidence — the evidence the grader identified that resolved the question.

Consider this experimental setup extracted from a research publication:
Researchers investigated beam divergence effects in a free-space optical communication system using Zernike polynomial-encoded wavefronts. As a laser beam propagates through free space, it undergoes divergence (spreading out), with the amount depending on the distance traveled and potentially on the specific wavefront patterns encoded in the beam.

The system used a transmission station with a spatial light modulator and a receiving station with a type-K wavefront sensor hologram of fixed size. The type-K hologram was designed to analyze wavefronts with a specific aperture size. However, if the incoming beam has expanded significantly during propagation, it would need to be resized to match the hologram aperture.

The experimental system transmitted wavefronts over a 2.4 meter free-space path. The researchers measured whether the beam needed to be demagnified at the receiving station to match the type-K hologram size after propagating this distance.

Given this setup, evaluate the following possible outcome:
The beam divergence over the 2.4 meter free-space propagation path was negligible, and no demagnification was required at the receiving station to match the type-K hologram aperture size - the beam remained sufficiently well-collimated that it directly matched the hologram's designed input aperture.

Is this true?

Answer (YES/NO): NO